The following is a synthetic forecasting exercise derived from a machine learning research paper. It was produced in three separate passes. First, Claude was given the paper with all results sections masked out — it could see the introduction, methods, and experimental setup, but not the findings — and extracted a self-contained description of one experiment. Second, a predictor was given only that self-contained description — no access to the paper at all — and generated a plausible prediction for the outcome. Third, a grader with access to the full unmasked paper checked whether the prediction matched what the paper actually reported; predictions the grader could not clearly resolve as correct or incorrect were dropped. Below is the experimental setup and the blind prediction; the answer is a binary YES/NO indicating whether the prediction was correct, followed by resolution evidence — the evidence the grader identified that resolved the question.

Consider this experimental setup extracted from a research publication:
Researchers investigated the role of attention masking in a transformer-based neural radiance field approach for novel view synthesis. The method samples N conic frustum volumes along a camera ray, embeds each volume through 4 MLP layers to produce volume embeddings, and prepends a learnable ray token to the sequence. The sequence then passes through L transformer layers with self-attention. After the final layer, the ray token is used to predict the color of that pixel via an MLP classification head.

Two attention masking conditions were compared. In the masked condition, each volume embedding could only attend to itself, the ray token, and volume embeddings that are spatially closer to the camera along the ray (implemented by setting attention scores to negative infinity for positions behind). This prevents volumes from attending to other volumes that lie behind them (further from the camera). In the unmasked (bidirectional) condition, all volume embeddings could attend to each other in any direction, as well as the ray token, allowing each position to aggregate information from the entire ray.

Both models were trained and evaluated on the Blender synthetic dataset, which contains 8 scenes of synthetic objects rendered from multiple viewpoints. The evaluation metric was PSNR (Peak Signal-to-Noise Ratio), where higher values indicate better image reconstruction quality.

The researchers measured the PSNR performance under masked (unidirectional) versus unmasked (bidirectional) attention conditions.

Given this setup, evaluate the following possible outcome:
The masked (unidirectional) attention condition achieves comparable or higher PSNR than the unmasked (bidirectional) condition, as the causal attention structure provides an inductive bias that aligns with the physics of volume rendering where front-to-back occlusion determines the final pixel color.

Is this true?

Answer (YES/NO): YES